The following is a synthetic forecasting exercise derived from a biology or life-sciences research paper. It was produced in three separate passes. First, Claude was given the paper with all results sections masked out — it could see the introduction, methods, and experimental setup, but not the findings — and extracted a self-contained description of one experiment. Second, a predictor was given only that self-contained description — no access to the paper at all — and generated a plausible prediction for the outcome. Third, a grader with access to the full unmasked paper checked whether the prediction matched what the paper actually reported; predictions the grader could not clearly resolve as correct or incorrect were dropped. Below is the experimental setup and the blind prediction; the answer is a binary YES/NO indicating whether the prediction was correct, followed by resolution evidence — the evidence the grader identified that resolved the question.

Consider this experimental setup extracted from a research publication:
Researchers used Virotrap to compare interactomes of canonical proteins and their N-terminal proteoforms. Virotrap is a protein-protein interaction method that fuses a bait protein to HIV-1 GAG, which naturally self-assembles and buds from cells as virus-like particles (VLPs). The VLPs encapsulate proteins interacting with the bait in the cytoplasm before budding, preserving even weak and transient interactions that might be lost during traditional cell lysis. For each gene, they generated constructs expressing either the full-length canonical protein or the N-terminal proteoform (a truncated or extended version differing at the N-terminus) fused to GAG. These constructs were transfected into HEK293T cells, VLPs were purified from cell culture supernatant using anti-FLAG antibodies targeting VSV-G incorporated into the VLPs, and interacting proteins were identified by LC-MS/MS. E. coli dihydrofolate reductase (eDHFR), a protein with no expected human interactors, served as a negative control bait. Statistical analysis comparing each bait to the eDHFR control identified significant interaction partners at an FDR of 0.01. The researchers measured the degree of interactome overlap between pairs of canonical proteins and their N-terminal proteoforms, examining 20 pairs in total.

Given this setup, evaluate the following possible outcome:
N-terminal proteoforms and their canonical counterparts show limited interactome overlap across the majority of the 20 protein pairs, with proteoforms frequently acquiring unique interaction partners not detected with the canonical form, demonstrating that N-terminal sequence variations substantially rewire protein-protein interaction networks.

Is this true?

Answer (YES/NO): NO